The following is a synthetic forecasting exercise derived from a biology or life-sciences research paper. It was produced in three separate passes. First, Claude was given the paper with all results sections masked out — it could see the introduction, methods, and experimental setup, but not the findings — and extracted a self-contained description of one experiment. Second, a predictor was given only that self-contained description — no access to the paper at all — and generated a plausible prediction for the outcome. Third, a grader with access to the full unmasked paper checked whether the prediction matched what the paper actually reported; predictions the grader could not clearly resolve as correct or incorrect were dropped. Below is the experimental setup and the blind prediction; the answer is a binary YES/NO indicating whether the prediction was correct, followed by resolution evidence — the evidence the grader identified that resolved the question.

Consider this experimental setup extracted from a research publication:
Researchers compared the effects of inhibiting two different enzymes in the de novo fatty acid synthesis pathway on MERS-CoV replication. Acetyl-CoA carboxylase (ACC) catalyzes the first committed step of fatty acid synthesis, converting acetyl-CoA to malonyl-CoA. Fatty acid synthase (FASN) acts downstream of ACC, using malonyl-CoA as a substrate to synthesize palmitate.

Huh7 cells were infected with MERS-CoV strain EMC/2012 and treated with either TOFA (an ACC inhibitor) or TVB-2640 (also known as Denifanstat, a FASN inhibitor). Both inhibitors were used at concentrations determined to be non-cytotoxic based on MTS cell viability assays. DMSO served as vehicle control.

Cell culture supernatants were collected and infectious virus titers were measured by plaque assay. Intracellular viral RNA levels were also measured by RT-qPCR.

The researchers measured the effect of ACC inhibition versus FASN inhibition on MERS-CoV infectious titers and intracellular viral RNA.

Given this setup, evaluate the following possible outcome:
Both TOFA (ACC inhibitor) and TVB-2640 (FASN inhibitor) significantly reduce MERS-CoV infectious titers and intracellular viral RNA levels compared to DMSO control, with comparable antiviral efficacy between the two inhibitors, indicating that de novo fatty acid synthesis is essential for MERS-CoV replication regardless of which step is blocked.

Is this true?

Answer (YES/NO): NO